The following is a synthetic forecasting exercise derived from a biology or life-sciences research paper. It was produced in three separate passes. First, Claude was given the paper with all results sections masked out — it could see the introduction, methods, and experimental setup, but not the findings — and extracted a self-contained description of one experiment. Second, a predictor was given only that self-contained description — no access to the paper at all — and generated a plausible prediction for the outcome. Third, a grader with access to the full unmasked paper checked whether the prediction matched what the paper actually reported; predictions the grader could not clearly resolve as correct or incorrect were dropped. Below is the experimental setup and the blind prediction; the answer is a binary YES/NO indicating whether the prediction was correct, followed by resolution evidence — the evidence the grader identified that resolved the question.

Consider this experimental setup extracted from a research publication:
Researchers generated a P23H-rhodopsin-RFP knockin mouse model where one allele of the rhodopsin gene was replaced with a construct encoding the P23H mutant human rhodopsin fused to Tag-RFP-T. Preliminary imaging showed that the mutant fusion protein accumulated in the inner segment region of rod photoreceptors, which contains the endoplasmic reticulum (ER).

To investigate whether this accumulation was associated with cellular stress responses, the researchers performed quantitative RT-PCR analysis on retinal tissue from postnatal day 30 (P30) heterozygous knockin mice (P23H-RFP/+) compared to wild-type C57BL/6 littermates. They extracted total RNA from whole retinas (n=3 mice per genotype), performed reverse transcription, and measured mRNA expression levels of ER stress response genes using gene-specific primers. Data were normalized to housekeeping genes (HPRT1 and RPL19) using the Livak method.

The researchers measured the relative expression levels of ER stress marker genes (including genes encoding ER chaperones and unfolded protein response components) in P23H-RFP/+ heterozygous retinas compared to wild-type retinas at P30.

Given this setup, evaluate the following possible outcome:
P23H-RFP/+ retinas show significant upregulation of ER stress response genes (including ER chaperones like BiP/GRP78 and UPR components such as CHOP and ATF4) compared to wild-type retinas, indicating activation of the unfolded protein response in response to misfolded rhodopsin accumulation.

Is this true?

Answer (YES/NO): NO